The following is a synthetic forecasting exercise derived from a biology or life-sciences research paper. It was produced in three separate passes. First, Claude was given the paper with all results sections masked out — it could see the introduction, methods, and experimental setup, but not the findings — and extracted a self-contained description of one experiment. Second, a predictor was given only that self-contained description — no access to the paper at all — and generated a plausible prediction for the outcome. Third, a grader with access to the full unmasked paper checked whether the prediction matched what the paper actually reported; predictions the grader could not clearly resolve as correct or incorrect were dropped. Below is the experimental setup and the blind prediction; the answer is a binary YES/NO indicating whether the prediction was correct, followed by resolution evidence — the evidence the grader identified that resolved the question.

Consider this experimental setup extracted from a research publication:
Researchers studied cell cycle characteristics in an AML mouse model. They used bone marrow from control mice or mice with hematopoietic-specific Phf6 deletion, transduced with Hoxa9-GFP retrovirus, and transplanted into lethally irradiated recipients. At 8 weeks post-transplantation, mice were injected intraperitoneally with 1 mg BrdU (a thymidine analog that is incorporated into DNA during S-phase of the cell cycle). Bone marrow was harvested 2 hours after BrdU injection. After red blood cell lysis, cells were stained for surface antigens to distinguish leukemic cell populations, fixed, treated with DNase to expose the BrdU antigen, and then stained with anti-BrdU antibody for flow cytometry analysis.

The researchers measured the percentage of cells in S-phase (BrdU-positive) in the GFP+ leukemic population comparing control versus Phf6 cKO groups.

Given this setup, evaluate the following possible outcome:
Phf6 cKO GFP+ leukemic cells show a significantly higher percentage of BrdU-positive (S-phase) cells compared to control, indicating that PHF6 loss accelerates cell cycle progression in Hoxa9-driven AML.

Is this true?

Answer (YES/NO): NO